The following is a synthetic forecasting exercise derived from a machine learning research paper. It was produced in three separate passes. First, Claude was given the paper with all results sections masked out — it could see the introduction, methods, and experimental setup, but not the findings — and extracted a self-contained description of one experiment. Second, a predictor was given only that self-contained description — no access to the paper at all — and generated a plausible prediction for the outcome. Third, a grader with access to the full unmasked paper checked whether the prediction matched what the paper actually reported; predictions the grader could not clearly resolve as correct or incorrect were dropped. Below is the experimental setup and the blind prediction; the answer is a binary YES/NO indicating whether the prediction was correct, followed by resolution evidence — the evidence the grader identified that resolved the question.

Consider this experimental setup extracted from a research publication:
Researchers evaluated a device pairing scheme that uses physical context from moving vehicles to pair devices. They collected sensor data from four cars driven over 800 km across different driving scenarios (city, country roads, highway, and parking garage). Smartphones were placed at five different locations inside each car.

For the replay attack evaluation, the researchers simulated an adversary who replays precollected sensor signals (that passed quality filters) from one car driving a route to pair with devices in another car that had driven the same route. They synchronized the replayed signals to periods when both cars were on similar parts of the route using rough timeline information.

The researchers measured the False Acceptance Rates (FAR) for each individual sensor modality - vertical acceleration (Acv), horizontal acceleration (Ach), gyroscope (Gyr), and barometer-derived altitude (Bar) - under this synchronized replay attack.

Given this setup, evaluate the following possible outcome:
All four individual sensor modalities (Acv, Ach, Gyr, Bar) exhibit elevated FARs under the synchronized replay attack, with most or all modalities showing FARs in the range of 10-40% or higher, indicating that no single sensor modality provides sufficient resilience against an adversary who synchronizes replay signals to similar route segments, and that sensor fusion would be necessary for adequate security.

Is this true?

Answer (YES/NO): NO